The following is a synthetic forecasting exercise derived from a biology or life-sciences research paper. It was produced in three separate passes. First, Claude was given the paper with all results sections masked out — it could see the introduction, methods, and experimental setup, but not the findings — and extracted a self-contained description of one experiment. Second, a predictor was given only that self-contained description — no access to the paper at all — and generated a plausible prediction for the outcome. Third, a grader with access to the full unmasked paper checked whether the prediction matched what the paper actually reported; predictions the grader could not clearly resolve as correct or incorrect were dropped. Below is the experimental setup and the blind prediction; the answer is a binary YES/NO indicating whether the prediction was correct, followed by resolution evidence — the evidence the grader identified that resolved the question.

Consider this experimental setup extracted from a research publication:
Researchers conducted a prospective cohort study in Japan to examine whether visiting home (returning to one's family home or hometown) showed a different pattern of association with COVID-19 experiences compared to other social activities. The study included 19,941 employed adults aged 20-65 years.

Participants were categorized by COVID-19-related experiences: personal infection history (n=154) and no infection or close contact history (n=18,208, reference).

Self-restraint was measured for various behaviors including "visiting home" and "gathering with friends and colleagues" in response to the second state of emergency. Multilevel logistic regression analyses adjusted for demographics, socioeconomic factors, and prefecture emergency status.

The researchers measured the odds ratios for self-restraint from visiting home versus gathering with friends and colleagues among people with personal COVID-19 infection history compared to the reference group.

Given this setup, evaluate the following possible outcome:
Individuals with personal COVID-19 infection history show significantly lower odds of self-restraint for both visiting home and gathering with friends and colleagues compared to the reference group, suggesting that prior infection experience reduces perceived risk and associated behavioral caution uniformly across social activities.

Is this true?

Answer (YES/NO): YES